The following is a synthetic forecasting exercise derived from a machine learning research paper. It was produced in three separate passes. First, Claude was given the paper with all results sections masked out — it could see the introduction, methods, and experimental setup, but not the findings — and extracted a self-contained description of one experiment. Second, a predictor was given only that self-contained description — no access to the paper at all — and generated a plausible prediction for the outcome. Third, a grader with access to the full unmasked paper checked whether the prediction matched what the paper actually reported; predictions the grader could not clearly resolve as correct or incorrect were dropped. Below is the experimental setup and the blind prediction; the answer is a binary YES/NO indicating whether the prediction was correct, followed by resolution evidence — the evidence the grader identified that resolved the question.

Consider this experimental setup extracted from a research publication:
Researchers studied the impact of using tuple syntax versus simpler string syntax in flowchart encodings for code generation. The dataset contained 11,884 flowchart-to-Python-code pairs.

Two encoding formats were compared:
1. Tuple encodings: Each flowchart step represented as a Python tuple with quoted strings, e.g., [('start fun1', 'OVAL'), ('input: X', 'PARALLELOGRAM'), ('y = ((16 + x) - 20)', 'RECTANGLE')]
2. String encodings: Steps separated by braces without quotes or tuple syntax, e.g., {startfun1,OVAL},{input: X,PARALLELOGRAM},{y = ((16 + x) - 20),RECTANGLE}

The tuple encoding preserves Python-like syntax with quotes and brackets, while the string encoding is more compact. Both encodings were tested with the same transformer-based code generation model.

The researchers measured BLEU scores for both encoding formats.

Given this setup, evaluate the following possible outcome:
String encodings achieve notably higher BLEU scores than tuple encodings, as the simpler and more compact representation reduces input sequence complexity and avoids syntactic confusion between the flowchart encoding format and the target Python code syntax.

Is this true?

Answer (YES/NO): YES